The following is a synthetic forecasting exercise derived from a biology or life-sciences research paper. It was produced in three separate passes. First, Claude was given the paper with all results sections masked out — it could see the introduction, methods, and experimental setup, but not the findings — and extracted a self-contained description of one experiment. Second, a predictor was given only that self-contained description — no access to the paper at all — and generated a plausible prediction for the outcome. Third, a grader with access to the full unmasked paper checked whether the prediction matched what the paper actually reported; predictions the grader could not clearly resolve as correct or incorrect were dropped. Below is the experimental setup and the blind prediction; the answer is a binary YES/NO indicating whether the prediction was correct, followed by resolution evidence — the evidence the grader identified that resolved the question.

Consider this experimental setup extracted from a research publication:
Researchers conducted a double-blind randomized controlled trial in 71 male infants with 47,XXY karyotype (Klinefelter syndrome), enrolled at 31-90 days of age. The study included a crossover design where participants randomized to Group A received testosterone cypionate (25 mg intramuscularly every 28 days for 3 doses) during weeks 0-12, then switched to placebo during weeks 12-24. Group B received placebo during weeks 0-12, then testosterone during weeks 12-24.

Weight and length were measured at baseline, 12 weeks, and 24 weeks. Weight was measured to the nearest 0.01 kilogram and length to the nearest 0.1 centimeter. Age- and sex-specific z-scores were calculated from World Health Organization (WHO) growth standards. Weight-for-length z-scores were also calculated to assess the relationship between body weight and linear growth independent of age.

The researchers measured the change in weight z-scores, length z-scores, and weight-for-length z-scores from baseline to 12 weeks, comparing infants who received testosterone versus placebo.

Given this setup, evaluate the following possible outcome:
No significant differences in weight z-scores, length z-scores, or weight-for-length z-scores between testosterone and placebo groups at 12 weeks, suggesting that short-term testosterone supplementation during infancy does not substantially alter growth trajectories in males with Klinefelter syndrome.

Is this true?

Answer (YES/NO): NO